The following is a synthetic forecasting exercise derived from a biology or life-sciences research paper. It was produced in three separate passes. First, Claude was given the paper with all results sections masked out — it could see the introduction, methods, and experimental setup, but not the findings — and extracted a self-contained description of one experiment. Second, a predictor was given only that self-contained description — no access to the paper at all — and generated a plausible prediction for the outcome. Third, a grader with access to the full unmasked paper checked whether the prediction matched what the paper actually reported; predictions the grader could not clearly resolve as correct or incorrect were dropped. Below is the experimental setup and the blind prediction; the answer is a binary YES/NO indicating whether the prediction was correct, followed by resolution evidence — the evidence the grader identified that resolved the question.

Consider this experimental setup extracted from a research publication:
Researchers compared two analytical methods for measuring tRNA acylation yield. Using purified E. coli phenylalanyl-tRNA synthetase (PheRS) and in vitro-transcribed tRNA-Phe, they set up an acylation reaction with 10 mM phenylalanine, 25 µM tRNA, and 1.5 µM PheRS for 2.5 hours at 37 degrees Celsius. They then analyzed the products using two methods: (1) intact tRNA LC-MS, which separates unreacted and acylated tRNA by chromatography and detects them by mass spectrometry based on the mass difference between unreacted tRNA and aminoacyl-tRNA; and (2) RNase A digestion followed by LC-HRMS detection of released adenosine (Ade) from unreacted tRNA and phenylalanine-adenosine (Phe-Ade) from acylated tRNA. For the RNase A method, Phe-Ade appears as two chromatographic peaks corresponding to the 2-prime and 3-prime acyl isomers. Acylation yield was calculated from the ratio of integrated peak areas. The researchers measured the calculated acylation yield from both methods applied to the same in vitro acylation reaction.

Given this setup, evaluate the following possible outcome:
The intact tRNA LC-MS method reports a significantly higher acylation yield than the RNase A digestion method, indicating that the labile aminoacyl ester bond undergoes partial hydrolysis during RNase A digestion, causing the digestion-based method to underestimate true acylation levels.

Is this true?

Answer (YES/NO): NO